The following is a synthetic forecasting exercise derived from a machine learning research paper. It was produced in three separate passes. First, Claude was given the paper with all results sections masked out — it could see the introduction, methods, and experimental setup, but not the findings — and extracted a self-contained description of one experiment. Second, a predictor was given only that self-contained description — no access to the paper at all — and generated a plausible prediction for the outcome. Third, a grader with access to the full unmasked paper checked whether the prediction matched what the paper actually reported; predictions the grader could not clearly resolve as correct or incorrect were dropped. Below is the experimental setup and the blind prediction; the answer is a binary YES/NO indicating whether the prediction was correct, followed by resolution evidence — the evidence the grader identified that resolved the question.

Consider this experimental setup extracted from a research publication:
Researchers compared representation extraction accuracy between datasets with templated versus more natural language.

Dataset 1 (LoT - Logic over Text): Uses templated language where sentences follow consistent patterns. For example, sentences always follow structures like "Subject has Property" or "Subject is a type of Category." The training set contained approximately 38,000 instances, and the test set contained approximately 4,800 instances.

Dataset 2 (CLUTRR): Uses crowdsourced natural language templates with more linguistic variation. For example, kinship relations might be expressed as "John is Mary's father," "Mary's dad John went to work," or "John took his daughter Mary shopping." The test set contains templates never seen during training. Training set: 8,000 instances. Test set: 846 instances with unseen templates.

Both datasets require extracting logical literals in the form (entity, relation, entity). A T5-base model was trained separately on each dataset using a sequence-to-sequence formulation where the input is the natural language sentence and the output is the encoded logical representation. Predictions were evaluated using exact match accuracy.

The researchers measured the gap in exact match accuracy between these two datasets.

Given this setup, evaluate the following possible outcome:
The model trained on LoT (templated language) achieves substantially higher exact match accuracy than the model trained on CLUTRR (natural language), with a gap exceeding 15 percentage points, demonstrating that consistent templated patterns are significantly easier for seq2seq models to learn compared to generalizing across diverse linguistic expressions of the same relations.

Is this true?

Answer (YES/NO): NO